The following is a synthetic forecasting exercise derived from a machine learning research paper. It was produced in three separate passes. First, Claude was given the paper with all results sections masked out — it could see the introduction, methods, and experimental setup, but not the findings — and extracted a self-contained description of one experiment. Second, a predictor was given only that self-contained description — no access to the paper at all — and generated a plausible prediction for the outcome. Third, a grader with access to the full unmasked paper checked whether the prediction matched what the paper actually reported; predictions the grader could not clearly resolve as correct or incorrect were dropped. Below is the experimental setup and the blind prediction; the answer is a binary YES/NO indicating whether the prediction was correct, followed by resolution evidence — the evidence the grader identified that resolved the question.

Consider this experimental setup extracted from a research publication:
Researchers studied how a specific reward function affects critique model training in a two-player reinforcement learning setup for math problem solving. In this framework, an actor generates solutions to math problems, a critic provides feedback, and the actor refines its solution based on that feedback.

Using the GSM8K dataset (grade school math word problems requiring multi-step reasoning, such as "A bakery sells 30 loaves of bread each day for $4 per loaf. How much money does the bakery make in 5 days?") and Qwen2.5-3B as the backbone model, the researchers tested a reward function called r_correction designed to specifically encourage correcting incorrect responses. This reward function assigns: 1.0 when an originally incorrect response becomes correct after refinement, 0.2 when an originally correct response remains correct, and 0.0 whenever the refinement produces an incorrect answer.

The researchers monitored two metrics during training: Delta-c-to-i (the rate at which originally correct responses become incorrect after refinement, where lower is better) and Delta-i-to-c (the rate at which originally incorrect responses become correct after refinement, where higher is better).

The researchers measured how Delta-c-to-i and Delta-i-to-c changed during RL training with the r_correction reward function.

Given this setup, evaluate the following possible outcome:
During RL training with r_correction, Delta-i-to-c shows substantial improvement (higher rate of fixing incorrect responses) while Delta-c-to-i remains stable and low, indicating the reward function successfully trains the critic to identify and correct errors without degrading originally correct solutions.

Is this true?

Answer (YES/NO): NO